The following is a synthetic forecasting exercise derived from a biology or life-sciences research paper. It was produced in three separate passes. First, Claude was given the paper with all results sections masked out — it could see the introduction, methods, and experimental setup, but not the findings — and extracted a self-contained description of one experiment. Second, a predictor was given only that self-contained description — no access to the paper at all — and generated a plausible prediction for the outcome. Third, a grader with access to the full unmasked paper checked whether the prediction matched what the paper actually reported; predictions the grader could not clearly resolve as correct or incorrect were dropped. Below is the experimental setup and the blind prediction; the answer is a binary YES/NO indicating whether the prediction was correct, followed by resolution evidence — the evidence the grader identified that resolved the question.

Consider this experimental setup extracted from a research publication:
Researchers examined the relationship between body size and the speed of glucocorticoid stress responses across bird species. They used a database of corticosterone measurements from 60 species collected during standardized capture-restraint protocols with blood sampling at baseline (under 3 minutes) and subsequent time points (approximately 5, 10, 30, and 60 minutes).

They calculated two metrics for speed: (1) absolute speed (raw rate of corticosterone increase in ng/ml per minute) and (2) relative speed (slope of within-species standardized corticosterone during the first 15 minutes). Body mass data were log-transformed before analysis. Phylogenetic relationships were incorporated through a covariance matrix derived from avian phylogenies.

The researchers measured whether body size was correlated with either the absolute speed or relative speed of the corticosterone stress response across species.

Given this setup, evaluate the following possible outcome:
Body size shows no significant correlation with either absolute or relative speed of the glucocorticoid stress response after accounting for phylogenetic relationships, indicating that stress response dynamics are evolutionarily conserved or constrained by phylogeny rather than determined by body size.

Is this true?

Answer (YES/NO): NO